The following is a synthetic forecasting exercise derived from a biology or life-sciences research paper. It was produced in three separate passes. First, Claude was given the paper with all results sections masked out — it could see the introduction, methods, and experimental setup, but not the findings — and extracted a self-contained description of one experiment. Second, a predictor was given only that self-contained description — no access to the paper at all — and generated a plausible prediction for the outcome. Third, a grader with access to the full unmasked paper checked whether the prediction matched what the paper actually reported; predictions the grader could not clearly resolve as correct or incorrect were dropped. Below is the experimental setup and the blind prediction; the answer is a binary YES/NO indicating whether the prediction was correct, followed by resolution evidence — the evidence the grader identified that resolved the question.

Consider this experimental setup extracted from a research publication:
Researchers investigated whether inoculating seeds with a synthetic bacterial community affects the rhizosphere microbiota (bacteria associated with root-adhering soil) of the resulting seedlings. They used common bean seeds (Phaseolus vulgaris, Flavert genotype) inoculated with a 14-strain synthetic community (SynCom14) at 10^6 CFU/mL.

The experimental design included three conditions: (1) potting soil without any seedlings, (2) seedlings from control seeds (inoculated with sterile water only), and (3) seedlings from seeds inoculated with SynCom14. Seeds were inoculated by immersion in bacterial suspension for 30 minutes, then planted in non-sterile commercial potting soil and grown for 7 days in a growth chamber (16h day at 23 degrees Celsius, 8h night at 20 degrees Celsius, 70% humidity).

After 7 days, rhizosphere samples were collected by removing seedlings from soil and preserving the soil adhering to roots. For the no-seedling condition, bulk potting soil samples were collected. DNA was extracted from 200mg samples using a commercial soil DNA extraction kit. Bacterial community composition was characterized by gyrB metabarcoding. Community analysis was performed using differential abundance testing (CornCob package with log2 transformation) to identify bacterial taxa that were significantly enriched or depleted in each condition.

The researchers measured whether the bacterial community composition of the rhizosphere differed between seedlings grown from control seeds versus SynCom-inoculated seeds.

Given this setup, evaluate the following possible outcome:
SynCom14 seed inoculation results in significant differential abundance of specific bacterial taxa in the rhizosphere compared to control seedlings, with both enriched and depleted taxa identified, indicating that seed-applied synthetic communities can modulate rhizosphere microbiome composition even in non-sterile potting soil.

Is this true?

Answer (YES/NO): YES